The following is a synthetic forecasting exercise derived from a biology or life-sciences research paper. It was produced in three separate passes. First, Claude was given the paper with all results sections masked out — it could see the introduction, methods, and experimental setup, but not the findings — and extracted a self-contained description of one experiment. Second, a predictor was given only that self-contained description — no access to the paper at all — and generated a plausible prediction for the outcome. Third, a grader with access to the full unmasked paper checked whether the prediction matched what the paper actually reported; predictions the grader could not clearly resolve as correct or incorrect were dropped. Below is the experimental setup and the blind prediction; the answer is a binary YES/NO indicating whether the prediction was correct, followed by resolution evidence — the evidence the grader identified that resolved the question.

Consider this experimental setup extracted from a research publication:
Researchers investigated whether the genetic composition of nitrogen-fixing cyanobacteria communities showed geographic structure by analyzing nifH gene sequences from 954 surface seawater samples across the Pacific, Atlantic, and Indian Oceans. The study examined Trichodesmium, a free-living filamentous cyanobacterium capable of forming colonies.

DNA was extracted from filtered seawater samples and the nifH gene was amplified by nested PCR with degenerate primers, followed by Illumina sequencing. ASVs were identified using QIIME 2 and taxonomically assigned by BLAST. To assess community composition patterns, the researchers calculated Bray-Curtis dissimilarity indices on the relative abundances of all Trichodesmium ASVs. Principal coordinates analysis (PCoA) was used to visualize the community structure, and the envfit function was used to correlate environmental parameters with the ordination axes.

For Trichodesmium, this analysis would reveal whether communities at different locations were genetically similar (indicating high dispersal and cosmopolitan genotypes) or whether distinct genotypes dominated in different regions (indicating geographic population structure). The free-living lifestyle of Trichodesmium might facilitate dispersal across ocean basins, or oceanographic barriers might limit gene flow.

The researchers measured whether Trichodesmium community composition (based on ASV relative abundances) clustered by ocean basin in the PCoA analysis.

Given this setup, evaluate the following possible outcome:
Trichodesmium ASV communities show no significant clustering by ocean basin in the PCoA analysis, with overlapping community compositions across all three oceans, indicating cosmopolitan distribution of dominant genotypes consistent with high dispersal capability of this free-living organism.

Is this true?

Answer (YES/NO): NO